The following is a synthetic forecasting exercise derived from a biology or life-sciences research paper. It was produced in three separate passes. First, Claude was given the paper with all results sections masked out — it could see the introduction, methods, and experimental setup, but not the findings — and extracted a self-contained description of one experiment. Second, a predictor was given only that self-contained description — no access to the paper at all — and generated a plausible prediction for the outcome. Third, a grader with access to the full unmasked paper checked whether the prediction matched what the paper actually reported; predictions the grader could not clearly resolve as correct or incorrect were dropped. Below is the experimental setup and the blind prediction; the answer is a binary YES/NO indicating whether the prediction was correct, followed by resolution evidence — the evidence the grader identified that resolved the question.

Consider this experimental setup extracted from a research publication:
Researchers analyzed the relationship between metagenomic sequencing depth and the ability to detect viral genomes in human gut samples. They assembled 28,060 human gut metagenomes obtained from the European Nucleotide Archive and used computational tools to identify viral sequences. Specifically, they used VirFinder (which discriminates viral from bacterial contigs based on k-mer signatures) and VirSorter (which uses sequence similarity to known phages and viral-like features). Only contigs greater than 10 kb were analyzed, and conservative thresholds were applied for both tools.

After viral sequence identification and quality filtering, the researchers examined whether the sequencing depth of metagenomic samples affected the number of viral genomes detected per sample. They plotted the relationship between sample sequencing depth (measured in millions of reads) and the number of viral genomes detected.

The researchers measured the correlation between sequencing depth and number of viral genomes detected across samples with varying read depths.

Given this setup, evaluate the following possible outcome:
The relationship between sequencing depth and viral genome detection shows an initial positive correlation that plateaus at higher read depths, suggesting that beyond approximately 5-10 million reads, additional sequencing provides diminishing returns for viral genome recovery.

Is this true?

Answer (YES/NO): NO